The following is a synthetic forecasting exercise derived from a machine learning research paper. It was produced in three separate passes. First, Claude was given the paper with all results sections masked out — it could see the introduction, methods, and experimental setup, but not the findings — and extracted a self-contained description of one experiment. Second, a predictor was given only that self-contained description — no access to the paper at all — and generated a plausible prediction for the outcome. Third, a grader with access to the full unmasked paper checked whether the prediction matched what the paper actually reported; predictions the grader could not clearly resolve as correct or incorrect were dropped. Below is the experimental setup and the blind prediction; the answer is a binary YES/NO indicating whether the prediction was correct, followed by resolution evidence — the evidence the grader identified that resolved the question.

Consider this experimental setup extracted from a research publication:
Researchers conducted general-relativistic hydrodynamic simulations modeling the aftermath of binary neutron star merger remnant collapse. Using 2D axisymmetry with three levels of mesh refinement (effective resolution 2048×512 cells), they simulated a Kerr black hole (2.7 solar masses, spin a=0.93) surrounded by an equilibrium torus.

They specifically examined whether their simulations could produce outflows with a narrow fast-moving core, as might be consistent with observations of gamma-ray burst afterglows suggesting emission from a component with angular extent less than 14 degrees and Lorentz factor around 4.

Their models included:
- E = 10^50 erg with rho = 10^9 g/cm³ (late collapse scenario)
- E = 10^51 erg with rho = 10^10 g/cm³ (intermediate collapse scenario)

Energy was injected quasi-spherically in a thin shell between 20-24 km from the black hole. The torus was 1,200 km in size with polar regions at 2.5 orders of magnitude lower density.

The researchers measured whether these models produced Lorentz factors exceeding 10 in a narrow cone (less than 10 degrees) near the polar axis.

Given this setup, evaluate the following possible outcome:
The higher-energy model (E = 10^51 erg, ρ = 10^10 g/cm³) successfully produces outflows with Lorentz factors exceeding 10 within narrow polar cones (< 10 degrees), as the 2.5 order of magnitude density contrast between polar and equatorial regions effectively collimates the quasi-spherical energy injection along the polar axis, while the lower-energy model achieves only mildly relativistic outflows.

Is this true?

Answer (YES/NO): NO